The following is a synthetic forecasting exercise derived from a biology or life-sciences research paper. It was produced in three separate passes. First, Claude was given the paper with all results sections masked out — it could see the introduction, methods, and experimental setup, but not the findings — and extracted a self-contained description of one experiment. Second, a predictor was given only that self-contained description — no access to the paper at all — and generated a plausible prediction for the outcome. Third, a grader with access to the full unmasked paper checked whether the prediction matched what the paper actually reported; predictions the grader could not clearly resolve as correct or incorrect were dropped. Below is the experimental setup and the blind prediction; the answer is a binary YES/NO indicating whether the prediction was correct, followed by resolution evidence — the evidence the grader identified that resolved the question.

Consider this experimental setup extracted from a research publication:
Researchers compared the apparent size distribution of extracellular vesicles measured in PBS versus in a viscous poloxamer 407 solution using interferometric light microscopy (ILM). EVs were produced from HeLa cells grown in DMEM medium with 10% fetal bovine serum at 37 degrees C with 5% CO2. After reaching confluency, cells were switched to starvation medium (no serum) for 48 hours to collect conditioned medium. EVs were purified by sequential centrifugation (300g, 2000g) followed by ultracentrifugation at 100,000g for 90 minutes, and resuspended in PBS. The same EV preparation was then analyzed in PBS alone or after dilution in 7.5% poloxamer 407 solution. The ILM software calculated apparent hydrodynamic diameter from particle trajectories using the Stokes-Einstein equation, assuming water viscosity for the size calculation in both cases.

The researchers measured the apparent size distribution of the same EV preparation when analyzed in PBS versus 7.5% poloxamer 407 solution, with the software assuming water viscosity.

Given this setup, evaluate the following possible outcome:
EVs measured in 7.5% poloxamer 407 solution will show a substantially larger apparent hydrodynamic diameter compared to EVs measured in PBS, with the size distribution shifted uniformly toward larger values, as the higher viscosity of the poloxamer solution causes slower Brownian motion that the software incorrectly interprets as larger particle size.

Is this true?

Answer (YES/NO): NO